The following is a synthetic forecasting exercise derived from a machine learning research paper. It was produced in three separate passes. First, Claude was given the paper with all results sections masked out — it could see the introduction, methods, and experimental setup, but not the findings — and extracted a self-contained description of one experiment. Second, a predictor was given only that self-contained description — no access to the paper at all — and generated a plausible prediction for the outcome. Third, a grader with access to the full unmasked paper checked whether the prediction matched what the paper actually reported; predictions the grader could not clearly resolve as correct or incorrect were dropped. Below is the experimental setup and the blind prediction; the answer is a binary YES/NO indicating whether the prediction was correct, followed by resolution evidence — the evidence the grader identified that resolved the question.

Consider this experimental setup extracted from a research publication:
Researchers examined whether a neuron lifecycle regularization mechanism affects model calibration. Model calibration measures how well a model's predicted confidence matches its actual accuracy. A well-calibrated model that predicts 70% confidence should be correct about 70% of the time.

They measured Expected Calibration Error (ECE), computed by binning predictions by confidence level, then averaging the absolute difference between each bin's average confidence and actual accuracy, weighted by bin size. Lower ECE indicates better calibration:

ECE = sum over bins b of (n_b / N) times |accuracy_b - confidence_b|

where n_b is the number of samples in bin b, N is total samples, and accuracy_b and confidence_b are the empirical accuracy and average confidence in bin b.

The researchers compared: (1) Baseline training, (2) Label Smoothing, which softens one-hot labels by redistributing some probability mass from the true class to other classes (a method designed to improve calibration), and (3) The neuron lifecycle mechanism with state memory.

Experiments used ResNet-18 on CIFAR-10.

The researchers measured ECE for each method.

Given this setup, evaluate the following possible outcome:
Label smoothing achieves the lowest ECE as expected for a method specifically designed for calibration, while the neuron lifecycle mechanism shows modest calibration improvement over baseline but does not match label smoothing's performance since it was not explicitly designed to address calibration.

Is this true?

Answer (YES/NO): NO